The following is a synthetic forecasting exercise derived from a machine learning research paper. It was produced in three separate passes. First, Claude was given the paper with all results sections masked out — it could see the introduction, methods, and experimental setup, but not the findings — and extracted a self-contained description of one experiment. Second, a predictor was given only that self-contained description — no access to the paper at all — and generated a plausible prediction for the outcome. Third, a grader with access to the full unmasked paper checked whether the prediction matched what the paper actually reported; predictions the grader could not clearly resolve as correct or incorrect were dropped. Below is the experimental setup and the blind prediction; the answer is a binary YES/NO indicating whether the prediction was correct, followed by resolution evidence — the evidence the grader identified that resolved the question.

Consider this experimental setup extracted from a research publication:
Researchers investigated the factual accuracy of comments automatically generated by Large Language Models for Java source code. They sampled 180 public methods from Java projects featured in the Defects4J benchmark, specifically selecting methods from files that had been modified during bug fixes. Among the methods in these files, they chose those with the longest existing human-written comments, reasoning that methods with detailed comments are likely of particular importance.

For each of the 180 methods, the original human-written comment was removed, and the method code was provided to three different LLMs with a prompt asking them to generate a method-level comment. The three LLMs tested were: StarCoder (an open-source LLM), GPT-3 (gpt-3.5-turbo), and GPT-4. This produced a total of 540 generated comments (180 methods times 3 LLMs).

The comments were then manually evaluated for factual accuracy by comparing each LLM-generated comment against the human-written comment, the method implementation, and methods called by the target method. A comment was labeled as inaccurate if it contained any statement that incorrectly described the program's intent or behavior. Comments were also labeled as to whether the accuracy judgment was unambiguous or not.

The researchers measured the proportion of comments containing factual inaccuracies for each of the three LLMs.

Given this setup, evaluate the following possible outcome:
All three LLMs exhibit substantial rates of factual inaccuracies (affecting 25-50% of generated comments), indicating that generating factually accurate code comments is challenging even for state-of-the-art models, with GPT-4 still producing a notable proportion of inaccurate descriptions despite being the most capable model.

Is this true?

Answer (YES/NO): NO